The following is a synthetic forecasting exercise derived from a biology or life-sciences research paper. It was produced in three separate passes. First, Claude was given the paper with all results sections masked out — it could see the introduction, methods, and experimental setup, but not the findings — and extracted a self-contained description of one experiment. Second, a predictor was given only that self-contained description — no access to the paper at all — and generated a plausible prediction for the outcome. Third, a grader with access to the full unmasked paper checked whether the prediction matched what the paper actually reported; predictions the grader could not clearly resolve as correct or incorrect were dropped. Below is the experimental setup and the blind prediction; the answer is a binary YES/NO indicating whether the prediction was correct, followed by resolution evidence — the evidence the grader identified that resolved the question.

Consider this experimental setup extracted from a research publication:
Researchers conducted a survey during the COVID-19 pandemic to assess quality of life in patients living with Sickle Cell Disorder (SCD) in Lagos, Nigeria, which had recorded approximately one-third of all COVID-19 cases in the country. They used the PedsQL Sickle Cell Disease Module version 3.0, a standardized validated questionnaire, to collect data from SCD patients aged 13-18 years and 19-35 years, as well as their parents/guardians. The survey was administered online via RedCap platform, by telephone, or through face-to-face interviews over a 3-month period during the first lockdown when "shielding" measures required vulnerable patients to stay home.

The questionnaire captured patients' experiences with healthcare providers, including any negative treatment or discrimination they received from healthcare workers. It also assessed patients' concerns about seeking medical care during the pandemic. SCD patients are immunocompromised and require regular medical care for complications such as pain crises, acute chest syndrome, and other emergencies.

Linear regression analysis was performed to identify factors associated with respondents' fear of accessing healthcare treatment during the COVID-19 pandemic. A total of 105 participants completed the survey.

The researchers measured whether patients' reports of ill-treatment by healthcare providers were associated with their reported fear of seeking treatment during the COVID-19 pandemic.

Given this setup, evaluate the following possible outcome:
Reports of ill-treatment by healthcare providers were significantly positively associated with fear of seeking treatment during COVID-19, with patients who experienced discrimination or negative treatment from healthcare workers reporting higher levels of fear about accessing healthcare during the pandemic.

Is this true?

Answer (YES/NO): YES